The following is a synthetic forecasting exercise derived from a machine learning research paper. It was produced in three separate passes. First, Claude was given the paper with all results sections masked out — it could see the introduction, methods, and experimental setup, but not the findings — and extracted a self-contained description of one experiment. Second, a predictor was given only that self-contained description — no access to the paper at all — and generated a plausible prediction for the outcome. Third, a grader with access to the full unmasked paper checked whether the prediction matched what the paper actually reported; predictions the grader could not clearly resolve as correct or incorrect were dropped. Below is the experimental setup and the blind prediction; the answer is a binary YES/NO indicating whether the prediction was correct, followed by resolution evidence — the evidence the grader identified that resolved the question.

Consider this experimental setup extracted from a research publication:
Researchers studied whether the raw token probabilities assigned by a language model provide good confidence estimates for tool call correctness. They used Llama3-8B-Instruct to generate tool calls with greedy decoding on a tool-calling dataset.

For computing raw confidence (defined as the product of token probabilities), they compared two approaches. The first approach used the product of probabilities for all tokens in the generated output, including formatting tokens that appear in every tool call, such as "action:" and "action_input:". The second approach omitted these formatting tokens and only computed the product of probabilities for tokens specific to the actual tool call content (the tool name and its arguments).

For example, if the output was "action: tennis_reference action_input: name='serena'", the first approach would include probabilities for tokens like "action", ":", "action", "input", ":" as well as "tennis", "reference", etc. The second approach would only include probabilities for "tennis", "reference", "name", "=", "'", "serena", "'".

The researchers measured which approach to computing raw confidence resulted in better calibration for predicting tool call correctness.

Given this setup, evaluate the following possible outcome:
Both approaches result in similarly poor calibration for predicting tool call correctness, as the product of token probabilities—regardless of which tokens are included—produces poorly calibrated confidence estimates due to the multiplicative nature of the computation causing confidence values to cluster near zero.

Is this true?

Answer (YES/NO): NO